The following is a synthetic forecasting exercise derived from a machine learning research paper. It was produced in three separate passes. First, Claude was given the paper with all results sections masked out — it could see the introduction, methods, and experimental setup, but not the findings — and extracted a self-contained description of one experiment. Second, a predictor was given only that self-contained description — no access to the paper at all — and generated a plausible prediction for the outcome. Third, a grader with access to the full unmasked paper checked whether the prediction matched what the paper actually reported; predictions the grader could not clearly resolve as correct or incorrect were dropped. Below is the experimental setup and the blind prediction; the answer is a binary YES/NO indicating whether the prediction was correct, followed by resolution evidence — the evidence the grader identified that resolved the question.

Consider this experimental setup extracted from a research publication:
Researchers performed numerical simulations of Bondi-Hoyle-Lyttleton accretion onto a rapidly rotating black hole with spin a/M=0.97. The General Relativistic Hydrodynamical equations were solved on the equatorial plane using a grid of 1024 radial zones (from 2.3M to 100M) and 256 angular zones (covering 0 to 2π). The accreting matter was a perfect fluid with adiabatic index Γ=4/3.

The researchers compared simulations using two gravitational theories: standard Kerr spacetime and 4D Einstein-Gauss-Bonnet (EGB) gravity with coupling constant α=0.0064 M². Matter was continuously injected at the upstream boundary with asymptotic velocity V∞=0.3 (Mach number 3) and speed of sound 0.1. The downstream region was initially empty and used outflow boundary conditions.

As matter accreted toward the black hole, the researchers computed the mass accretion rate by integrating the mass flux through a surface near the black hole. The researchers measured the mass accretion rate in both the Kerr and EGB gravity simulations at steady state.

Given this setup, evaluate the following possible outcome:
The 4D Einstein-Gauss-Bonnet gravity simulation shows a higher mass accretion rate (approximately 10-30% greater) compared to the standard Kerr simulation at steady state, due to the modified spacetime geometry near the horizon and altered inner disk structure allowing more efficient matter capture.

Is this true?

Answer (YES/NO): NO